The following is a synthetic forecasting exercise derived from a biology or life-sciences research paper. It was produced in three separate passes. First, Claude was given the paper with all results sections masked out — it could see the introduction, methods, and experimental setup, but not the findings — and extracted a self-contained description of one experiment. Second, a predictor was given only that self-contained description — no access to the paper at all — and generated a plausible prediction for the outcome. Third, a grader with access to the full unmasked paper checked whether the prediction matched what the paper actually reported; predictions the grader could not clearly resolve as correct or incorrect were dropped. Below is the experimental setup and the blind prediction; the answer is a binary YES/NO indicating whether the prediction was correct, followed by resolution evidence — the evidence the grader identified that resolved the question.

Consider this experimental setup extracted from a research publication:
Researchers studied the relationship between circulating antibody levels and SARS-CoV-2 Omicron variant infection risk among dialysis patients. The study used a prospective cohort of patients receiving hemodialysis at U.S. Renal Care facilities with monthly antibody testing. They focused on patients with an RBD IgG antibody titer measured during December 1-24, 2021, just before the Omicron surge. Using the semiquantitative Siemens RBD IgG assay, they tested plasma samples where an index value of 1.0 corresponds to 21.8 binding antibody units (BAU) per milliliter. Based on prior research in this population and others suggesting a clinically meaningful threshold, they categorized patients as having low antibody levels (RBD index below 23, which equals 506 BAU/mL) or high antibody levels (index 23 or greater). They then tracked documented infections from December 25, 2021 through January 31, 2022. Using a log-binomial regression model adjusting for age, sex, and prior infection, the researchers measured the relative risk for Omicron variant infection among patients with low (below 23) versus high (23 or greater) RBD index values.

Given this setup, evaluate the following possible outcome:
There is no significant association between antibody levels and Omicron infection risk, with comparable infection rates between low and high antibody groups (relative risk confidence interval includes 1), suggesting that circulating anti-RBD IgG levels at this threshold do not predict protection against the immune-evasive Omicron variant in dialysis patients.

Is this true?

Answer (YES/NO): NO